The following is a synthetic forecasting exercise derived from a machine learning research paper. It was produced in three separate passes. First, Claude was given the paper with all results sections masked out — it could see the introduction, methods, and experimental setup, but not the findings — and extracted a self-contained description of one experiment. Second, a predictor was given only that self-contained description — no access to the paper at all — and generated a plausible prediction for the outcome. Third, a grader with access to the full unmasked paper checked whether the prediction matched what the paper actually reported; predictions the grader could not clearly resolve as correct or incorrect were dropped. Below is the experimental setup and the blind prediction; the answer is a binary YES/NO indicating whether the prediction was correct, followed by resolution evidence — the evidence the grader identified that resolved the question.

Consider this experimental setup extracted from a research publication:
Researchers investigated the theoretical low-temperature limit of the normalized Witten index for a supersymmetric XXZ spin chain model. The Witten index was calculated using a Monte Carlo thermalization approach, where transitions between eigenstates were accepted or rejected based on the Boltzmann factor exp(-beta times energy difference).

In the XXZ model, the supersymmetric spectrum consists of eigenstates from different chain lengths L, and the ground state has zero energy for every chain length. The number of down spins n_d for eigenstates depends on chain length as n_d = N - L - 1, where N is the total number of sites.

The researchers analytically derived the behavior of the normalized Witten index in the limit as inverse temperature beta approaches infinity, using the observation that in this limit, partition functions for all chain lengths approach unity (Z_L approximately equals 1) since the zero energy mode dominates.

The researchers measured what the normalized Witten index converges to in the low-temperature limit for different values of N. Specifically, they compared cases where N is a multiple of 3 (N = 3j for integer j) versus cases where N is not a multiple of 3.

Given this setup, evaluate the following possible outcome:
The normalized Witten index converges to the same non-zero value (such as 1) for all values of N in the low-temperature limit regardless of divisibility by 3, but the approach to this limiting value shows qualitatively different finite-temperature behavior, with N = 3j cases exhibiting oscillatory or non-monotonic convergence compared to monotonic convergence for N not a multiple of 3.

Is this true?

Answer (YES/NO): NO